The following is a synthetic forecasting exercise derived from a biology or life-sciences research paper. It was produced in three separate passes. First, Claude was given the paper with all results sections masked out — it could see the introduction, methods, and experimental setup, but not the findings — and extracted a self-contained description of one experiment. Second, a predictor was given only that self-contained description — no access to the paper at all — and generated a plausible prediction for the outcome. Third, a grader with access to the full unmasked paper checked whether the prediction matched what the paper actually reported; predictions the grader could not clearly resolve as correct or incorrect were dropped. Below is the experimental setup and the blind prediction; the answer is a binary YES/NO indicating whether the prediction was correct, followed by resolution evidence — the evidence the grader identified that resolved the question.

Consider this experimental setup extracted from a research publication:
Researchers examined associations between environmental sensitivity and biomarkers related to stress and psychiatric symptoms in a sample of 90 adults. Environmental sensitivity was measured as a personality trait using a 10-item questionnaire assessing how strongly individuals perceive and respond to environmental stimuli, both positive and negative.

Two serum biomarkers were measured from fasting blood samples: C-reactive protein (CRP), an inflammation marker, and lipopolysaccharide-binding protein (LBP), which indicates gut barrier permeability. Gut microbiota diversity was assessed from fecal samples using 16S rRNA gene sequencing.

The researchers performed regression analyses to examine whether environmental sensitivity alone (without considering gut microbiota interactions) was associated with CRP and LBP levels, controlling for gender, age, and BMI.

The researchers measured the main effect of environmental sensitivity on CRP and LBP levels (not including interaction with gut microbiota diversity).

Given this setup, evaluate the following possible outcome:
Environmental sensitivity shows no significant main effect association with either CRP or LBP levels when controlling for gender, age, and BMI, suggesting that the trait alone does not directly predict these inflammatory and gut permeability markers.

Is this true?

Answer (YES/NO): NO